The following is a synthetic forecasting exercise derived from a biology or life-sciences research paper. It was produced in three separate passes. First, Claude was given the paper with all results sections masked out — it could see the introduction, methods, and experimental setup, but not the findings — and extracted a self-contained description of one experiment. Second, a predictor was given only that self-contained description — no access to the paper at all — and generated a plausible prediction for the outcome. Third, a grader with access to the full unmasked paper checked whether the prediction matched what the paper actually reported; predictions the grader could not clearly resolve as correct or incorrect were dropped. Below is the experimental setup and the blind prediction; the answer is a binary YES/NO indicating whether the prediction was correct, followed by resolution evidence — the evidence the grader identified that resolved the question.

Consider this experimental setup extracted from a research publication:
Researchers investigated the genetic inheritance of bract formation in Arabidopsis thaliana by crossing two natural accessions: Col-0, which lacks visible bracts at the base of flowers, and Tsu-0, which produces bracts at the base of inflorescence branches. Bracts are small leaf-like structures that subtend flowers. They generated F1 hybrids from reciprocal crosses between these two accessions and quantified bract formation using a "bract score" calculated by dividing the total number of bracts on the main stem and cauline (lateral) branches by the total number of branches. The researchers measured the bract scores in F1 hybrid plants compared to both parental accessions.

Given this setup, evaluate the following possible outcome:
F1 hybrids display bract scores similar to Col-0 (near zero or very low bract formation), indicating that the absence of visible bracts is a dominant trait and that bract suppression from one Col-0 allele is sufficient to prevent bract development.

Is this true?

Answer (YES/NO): NO